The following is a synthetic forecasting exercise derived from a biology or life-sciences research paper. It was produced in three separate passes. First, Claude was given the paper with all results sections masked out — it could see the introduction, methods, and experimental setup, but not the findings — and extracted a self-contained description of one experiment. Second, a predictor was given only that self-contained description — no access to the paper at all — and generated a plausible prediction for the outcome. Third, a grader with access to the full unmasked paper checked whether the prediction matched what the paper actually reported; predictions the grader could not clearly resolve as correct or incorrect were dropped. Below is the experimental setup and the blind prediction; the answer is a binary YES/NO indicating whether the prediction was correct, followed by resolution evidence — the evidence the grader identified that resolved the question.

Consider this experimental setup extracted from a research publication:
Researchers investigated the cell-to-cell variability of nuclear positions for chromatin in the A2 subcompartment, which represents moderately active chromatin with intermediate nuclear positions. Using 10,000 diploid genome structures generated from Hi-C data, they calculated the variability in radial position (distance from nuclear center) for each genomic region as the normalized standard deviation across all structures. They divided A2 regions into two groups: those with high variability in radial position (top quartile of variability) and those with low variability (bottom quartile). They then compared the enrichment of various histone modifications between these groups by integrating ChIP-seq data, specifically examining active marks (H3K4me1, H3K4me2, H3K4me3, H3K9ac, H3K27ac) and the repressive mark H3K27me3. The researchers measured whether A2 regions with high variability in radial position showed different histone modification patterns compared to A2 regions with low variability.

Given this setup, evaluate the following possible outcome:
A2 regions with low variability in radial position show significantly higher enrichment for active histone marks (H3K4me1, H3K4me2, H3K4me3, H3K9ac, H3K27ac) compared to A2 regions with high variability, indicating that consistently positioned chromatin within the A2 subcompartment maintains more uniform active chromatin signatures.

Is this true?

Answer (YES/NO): YES